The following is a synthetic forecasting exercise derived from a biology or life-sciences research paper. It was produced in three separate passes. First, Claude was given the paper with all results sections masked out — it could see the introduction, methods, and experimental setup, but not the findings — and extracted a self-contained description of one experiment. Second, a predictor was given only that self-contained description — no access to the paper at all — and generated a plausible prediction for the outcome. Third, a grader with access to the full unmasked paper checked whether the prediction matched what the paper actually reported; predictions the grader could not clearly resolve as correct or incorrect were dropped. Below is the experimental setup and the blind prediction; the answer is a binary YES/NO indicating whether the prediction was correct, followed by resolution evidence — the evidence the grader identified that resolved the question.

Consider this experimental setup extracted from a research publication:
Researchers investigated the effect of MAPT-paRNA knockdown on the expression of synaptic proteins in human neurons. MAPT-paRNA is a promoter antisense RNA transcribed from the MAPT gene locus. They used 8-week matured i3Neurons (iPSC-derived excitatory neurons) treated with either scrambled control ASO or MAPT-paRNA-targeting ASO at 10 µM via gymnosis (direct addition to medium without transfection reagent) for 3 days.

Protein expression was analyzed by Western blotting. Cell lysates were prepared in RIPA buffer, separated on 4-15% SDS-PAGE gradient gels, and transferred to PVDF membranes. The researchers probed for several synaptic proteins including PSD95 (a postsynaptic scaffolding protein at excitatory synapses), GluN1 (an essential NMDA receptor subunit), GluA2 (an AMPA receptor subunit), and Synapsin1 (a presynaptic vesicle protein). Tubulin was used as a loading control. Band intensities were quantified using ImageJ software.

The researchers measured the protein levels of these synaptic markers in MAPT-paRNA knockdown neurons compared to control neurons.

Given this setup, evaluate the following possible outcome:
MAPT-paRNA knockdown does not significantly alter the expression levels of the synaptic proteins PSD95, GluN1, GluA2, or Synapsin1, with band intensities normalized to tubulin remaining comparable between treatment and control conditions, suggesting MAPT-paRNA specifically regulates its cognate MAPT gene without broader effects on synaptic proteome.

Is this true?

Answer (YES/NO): NO